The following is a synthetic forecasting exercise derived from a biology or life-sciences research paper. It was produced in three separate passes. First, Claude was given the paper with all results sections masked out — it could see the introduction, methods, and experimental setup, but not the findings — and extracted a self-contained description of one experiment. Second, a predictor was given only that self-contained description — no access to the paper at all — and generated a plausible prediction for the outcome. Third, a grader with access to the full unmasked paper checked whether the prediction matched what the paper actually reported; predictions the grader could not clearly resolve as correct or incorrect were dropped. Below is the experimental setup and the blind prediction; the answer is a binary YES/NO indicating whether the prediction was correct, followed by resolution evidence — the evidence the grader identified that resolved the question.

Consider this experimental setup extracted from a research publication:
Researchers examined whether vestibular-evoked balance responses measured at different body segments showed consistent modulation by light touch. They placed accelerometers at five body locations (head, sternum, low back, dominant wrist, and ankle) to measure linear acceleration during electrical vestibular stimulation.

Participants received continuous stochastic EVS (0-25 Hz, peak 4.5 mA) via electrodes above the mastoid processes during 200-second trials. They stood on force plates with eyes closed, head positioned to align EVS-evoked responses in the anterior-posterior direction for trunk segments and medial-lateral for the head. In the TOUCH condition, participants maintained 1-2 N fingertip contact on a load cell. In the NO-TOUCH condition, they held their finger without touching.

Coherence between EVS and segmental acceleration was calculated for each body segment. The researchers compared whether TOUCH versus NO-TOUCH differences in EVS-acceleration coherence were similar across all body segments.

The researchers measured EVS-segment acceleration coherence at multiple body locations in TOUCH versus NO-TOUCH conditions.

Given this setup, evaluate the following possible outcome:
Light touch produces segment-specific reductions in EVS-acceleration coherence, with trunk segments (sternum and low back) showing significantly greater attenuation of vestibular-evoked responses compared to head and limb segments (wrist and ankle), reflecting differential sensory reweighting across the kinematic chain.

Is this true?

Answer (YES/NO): NO